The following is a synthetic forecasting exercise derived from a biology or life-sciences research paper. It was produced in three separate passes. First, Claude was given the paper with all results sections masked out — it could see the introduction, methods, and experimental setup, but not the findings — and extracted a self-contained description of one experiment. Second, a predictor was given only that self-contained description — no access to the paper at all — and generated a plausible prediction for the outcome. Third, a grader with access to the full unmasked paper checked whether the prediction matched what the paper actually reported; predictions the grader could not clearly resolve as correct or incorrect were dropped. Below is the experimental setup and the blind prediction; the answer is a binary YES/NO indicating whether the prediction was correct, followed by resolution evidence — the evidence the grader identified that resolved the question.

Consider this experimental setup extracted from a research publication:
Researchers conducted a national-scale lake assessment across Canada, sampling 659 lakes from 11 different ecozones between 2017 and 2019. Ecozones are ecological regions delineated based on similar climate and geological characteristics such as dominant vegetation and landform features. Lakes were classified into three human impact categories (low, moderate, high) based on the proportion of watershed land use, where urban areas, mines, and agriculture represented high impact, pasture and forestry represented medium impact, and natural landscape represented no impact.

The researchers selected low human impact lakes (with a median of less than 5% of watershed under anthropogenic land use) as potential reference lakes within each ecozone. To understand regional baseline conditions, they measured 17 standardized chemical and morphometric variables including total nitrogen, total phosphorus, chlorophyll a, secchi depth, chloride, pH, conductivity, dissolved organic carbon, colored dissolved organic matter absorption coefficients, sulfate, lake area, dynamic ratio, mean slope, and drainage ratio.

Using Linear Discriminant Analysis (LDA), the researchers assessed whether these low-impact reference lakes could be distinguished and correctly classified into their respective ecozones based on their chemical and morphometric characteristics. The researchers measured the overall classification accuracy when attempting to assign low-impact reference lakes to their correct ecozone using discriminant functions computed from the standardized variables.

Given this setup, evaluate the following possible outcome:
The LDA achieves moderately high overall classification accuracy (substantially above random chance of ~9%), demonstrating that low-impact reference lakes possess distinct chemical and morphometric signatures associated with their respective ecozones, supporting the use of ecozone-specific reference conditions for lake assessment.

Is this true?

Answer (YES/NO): NO